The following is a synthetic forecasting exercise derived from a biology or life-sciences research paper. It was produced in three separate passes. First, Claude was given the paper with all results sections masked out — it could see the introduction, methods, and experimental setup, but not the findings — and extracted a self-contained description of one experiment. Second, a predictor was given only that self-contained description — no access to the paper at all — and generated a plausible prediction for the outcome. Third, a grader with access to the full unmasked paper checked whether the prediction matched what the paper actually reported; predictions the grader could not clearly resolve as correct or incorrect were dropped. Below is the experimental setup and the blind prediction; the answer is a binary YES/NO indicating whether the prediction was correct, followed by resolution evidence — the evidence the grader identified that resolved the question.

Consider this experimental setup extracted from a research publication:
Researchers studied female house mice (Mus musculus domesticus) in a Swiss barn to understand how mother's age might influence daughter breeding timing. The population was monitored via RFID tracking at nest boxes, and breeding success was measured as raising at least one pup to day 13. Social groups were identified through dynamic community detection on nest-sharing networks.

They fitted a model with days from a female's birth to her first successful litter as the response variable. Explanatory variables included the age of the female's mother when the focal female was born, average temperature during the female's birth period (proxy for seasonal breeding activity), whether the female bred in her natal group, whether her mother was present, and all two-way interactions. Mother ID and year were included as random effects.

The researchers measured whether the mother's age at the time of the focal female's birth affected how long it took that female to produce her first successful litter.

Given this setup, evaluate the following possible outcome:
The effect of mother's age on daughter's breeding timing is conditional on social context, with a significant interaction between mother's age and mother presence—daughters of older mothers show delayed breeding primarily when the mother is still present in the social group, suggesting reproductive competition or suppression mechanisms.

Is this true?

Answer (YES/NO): NO